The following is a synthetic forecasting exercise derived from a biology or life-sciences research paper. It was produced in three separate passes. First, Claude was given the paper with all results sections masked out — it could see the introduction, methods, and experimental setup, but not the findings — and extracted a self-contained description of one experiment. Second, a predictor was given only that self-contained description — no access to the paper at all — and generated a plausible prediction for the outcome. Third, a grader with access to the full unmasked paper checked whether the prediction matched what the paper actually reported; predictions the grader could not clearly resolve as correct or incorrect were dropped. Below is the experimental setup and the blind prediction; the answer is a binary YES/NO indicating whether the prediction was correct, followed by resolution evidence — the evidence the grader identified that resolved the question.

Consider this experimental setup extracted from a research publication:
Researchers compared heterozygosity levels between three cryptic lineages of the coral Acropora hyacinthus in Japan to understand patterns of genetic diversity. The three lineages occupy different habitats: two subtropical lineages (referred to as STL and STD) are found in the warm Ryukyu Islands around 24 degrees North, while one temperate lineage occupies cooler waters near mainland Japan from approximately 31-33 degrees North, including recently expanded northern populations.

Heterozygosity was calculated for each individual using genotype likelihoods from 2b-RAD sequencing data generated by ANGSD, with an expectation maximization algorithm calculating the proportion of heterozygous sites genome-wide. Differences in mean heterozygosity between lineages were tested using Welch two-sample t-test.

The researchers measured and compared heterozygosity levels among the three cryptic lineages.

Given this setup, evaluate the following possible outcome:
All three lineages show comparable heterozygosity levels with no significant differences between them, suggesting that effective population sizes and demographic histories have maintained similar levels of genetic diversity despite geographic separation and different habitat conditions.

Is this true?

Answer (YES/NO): NO